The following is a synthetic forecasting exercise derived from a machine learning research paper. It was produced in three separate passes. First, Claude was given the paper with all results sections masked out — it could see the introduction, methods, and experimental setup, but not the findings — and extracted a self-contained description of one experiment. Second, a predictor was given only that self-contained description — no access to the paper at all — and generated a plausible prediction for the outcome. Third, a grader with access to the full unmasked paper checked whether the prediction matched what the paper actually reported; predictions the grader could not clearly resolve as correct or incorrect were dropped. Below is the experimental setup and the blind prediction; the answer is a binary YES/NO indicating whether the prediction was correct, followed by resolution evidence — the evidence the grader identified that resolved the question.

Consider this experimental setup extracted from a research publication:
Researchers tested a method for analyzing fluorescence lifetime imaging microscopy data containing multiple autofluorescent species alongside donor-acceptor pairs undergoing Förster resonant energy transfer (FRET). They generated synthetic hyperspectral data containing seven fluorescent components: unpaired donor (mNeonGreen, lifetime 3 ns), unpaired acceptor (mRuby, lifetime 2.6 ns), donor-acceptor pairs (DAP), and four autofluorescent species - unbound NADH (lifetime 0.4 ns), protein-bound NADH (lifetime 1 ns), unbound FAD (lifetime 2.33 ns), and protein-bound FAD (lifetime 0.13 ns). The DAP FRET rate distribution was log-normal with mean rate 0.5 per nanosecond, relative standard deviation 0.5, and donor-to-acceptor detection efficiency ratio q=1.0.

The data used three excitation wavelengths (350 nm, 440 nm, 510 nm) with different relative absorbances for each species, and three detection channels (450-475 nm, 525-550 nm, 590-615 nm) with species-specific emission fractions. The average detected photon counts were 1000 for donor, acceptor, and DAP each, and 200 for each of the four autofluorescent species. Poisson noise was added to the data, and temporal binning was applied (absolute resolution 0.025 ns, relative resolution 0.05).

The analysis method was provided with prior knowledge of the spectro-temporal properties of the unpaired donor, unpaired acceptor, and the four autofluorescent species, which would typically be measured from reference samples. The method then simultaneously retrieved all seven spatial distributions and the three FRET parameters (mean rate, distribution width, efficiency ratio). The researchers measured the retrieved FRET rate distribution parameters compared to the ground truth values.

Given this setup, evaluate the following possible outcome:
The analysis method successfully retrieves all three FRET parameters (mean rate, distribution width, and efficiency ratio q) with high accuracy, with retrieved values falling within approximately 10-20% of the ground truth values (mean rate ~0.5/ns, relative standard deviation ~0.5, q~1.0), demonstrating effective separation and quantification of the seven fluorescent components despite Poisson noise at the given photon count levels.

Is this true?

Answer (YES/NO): YES